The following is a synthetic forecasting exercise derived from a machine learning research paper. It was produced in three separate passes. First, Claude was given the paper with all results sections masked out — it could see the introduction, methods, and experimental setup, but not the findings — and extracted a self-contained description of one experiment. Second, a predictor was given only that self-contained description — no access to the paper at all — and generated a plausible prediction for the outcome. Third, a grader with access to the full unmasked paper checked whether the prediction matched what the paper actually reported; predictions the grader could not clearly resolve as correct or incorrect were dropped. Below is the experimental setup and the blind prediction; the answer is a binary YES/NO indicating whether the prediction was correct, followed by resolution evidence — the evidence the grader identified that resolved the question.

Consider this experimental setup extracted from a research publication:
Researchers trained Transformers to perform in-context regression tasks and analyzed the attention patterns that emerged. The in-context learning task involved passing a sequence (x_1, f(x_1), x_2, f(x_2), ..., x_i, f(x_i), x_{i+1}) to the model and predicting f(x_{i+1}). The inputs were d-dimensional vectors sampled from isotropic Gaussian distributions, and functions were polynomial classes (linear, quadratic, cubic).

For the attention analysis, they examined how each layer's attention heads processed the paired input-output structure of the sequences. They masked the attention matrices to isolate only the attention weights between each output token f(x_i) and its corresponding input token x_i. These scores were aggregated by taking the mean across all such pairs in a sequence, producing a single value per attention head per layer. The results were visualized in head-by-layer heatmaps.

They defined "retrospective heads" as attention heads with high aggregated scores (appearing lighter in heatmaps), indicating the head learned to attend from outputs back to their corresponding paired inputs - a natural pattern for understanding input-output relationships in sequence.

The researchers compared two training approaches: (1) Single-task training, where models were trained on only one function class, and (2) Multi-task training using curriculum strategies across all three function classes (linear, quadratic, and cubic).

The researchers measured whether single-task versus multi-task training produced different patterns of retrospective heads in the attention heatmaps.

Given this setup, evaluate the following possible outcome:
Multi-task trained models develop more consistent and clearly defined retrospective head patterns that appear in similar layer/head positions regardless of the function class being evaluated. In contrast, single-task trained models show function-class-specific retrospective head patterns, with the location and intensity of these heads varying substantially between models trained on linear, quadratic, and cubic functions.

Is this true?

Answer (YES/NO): YES